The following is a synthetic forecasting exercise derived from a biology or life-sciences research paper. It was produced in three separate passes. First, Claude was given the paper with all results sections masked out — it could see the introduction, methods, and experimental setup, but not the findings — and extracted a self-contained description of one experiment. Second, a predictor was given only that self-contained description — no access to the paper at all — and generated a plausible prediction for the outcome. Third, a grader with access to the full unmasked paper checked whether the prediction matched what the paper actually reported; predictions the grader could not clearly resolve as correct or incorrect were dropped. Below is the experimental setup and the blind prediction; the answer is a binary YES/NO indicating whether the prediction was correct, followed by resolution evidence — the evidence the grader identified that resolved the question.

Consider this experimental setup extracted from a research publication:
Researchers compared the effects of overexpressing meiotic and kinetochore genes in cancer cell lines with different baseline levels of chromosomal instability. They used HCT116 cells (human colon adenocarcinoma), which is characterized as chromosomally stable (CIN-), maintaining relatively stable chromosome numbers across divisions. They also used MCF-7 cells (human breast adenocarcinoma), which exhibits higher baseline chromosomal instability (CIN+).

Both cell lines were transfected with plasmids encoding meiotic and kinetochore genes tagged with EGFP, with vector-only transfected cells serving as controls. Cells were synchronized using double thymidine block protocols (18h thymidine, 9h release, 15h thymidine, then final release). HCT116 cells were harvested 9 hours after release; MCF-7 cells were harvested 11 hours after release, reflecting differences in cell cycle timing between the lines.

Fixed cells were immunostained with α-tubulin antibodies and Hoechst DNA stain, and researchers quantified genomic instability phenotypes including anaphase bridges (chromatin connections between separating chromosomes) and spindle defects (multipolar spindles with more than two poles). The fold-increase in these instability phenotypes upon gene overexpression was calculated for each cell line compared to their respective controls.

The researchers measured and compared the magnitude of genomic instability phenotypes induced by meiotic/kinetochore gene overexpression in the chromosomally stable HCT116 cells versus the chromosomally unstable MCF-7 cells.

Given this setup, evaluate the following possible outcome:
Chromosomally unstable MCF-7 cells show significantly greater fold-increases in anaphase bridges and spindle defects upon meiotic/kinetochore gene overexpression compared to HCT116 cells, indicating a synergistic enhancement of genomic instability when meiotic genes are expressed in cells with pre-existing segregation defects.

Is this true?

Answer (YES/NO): NO